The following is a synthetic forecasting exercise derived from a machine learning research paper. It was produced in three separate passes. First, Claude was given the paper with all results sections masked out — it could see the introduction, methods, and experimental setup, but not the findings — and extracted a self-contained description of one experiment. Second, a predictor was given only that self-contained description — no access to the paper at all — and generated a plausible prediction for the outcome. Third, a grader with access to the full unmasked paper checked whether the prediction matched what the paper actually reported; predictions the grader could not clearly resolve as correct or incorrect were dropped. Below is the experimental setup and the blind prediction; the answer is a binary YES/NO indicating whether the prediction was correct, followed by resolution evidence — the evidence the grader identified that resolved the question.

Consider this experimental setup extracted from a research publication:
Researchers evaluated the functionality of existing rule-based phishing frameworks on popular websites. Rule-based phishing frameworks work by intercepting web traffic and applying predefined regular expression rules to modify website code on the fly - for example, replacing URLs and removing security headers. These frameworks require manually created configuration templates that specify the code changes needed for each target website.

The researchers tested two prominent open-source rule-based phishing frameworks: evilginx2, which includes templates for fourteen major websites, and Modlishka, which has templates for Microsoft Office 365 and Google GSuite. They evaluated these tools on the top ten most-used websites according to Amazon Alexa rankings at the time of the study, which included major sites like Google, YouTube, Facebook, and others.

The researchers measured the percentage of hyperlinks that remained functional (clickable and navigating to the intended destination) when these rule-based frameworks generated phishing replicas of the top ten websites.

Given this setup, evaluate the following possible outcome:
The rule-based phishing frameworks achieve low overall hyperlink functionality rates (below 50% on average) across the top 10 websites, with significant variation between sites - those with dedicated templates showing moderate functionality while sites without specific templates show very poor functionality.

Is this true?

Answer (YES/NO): NO